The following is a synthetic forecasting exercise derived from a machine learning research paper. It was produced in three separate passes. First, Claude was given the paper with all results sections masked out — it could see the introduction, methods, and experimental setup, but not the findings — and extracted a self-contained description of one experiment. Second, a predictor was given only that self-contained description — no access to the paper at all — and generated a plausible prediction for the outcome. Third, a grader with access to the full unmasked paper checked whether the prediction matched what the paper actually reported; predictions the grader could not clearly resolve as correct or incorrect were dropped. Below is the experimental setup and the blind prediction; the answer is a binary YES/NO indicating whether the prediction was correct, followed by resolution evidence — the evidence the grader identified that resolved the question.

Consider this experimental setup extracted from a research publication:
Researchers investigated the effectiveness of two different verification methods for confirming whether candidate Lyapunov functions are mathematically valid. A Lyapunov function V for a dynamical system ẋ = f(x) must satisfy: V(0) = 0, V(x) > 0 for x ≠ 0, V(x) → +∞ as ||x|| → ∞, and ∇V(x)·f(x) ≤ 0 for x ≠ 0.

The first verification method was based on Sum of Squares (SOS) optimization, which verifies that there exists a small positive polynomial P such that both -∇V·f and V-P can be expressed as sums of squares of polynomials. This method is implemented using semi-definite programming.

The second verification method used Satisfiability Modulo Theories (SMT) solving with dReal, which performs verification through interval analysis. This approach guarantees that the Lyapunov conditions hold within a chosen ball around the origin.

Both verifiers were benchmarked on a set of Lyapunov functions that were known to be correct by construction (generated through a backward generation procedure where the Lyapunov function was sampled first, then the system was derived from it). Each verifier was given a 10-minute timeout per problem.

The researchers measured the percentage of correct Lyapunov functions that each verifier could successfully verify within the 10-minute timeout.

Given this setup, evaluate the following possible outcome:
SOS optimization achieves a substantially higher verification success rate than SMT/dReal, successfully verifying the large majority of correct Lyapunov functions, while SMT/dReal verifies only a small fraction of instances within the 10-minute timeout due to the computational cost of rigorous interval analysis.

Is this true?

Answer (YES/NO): NO